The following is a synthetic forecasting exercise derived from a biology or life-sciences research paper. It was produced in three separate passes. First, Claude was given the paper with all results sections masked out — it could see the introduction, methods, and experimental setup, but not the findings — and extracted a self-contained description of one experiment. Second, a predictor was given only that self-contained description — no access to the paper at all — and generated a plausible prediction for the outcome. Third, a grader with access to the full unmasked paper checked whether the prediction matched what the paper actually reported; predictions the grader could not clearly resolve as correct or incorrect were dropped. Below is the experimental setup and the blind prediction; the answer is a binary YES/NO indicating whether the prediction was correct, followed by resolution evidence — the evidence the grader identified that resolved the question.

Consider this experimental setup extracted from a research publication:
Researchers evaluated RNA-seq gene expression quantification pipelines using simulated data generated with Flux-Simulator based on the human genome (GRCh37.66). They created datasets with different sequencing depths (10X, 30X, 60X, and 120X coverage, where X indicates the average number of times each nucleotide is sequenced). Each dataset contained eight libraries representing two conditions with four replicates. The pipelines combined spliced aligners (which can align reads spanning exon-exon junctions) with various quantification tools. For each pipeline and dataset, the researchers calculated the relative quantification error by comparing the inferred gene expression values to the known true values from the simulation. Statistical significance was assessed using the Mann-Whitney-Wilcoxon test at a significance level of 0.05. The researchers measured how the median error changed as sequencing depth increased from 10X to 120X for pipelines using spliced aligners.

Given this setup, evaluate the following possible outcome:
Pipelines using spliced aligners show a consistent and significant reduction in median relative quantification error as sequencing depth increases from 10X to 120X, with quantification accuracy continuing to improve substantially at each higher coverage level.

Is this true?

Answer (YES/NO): NO